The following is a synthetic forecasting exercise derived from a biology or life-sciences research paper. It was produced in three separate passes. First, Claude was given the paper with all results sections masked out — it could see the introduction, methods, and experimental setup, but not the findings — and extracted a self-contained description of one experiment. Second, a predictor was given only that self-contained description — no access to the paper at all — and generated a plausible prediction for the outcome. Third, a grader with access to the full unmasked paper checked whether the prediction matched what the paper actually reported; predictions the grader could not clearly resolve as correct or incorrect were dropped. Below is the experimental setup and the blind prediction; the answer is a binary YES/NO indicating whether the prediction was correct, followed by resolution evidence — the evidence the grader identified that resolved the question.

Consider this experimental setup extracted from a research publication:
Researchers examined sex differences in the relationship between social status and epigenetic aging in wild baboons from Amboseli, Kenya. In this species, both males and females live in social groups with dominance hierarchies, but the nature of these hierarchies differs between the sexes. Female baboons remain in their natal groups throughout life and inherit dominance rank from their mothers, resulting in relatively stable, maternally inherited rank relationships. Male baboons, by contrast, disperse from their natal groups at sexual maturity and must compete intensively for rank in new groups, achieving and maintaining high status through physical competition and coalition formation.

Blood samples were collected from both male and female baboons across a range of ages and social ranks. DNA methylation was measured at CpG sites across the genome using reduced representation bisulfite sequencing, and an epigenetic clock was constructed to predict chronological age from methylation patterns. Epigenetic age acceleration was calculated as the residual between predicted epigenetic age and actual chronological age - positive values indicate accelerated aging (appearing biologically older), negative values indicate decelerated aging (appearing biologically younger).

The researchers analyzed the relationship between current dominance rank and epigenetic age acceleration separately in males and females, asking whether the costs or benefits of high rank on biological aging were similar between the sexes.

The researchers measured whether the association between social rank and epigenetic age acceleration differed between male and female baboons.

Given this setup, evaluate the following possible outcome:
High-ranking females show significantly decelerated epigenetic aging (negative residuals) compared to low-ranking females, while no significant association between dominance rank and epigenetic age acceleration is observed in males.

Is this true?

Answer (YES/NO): NO